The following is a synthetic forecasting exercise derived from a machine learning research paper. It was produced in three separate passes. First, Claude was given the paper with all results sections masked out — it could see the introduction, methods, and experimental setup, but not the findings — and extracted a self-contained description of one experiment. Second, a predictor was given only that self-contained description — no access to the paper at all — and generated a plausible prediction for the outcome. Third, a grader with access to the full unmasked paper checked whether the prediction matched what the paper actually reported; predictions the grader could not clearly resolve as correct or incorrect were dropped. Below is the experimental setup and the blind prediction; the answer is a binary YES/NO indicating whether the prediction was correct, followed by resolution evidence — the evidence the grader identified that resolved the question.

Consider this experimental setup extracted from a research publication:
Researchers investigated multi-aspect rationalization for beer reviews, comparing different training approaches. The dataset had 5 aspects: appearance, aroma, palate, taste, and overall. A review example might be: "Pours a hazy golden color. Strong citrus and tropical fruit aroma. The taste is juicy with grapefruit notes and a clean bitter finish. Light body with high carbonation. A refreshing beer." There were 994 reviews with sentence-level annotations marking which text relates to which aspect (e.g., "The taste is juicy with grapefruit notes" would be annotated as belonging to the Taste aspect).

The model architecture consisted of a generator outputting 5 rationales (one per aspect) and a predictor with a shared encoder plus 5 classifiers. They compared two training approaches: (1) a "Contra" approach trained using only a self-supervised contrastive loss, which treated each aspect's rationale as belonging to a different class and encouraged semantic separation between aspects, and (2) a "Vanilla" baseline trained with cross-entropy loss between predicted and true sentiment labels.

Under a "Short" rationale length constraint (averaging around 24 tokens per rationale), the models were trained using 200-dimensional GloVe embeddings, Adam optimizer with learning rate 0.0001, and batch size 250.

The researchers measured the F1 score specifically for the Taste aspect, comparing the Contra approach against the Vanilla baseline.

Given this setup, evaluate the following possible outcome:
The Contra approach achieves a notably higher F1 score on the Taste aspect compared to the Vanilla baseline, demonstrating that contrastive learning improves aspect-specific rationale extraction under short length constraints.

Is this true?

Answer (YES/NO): NO